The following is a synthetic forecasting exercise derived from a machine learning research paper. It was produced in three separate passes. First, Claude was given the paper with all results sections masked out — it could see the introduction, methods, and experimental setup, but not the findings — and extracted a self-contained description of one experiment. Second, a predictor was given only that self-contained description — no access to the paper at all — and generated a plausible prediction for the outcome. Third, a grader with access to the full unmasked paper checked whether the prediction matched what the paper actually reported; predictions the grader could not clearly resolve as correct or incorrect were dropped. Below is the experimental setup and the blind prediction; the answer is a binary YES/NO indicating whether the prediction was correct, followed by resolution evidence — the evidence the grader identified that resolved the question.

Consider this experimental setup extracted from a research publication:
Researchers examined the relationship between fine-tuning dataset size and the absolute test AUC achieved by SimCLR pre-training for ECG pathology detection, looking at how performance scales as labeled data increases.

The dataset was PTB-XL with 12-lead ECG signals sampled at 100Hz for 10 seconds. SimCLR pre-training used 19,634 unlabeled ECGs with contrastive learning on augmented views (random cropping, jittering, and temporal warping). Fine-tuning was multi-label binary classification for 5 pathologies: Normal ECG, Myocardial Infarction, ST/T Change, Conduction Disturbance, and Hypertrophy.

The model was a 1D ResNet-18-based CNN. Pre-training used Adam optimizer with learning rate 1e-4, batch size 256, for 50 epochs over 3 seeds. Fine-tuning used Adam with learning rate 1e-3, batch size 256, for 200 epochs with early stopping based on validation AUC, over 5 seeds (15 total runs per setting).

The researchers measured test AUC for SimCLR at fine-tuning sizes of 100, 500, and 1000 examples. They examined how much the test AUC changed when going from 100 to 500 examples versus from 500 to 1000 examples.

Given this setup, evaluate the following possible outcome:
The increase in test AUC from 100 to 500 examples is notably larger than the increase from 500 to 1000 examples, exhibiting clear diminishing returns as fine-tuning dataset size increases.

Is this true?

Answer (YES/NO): YES